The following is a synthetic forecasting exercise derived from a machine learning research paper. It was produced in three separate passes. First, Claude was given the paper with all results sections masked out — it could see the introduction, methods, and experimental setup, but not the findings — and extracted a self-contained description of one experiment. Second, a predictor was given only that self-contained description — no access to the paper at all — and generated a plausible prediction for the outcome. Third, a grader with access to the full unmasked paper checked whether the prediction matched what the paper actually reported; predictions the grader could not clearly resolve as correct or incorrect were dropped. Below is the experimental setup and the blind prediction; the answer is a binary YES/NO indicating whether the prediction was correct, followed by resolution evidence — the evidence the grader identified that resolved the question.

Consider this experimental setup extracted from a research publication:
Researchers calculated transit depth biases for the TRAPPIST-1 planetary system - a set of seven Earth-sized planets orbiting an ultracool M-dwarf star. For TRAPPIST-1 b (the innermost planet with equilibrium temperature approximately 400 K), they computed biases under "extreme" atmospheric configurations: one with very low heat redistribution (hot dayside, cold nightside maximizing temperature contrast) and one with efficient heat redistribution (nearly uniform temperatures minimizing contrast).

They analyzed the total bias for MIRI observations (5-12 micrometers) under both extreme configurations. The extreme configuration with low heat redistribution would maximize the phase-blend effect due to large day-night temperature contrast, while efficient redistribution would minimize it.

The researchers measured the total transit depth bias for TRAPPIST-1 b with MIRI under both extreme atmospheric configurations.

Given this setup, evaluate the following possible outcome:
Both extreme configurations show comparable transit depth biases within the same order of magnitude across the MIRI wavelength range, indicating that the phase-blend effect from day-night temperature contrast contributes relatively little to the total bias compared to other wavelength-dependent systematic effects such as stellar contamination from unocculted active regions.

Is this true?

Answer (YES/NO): NO